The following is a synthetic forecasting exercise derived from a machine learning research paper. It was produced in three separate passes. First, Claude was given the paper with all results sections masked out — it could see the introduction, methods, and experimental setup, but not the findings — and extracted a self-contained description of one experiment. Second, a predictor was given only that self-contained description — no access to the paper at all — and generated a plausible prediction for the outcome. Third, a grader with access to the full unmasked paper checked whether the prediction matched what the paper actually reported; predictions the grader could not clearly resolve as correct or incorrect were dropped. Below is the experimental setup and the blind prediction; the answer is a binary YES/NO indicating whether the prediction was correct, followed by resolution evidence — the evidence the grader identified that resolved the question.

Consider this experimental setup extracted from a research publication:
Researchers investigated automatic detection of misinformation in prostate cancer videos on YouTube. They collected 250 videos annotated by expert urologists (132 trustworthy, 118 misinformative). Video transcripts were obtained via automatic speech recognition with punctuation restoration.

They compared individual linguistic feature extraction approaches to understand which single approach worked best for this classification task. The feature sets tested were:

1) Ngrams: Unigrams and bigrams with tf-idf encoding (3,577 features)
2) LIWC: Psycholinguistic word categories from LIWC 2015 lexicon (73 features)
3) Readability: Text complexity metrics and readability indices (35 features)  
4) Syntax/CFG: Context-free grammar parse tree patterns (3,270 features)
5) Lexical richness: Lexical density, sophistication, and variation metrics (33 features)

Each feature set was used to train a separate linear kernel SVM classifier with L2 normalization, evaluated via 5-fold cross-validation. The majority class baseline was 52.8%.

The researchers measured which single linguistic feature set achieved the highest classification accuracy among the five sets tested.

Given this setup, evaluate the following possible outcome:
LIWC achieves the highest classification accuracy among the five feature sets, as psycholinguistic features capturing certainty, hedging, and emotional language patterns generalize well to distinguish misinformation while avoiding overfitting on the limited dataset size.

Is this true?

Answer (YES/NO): NO